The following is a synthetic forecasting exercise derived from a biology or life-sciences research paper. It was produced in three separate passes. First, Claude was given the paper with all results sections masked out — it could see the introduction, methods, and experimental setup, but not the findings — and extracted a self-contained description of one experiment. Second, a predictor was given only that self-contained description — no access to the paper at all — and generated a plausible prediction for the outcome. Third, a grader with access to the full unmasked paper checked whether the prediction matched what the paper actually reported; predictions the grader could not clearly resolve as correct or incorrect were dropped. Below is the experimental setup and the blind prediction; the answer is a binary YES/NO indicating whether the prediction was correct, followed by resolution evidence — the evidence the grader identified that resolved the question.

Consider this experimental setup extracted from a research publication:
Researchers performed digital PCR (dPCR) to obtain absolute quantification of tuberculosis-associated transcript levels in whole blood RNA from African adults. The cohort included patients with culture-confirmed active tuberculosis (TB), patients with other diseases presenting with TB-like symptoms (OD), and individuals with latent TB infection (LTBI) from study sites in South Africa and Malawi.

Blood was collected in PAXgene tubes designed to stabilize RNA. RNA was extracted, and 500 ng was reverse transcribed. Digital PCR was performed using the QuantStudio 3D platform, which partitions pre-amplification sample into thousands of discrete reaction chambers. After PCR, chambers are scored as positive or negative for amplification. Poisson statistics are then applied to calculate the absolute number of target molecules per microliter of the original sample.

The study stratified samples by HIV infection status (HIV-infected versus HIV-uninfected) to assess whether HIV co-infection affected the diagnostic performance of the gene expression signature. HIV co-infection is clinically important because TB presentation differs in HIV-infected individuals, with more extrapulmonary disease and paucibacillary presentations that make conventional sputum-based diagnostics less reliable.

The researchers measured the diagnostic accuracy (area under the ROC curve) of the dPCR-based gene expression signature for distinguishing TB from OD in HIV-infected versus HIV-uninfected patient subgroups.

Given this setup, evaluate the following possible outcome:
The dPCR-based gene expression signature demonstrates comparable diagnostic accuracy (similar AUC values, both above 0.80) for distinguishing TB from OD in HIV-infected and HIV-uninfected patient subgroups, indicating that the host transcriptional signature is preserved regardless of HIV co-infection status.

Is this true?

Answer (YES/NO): YES